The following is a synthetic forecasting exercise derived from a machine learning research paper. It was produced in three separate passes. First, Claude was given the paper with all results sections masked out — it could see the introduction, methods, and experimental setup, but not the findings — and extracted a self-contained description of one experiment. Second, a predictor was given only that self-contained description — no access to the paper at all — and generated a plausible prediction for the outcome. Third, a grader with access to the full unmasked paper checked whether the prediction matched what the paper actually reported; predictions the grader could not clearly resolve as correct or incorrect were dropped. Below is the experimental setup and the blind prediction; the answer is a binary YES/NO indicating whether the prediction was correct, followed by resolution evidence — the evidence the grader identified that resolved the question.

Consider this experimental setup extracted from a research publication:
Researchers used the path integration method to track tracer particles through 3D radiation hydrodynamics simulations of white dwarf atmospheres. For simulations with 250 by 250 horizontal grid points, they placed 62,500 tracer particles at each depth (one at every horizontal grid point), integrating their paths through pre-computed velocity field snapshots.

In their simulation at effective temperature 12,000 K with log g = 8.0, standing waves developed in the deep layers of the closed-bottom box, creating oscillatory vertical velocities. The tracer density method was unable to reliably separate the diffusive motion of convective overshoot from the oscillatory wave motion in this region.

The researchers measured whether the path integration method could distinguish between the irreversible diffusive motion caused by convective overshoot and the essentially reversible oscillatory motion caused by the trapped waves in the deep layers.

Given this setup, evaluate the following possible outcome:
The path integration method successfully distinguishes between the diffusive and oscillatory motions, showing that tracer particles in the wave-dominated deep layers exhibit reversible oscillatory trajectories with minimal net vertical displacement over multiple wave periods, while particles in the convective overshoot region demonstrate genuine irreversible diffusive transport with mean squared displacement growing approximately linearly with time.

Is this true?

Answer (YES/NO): YES